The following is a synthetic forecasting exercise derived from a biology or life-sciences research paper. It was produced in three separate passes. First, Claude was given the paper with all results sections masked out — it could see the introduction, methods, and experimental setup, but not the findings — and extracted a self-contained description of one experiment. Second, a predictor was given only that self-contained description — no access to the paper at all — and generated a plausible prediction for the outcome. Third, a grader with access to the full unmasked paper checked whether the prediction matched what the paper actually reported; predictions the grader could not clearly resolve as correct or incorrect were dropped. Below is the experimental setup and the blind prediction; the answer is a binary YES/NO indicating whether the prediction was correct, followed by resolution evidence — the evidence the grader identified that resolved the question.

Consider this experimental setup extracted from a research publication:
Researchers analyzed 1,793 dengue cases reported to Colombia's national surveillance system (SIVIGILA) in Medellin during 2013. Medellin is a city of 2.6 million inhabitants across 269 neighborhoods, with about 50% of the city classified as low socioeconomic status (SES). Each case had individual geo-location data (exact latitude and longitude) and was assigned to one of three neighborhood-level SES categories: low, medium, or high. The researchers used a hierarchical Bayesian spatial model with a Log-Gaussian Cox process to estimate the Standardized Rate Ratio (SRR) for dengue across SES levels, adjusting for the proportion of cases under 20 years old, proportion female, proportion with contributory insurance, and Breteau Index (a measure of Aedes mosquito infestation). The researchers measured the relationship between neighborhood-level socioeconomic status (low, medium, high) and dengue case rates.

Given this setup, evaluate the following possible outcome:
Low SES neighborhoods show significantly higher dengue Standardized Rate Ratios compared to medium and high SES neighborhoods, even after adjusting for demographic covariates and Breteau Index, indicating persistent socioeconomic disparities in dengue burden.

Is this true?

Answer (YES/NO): NO